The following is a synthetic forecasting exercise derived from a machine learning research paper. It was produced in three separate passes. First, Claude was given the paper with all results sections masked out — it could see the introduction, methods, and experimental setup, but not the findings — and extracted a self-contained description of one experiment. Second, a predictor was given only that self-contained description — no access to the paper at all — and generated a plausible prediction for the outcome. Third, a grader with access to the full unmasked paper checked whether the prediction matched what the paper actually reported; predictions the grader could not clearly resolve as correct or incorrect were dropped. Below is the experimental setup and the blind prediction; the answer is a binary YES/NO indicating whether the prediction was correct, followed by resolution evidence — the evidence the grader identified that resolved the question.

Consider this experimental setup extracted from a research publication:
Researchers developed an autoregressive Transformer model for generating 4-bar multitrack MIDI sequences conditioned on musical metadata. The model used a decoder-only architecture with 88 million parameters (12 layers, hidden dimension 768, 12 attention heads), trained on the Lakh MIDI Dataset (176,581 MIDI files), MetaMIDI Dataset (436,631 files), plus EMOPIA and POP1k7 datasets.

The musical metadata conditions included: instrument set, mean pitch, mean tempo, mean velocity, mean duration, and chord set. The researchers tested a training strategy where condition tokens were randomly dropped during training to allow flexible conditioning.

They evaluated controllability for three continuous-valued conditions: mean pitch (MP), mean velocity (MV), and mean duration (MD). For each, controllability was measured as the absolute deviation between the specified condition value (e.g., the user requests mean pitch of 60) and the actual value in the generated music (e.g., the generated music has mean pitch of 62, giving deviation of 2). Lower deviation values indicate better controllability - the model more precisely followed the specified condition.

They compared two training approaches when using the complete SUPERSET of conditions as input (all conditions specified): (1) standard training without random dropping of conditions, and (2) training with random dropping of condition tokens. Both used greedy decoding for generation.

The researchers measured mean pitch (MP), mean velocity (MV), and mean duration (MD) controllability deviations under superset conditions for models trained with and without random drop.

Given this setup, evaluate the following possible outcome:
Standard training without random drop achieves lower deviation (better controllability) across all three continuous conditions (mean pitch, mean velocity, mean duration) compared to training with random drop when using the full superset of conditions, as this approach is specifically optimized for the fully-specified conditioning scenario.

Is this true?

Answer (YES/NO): YES